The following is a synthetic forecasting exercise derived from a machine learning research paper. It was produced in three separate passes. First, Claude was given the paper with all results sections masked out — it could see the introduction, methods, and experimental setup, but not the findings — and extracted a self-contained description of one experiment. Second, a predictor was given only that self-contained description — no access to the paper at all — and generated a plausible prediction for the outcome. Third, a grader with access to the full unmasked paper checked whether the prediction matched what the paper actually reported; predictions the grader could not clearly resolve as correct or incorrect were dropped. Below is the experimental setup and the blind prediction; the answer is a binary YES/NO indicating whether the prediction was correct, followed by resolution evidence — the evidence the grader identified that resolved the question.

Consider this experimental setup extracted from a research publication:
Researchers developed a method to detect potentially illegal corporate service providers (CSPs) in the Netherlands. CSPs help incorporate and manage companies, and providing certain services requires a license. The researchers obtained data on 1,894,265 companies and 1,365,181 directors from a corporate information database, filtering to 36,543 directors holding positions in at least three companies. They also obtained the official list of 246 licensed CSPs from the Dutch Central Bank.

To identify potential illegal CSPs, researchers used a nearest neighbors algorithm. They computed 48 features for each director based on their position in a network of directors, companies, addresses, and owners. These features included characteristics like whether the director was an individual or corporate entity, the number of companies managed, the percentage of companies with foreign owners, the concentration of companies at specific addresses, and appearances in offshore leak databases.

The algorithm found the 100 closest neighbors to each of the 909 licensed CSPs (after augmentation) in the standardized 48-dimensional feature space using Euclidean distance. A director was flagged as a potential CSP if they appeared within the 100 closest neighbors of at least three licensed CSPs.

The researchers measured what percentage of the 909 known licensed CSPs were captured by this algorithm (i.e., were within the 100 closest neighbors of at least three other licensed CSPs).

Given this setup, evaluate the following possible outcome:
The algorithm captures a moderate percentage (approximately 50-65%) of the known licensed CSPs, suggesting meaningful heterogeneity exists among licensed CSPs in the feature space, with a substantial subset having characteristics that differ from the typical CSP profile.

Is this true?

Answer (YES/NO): NO